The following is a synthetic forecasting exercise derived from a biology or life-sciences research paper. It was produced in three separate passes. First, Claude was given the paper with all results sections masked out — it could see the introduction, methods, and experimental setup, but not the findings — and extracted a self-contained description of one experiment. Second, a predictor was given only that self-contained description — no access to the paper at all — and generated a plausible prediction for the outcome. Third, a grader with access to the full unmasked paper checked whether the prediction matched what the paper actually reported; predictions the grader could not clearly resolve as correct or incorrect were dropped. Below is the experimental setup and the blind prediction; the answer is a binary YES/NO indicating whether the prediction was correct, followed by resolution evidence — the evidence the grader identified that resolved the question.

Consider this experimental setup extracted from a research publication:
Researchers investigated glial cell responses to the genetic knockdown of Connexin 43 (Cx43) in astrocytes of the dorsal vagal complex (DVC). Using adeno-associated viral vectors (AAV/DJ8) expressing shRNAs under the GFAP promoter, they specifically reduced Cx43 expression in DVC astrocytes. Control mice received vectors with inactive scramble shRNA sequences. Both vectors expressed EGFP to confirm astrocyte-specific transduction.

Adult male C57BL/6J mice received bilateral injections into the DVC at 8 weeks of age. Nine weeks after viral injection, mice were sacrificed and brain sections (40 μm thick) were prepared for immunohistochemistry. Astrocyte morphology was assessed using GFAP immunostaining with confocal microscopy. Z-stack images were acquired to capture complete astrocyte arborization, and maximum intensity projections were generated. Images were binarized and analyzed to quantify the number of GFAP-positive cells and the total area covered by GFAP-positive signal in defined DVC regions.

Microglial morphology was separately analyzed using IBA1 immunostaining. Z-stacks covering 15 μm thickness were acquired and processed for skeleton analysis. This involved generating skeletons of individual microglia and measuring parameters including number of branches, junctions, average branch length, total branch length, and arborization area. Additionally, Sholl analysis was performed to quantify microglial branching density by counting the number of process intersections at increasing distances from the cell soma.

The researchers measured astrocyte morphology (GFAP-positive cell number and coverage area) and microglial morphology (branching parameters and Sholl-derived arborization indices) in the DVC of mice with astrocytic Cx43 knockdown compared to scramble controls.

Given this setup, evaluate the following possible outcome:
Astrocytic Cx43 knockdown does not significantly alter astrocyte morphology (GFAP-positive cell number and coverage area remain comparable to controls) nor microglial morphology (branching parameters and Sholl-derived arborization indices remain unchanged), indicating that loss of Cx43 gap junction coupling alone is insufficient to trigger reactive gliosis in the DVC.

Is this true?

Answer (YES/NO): NO